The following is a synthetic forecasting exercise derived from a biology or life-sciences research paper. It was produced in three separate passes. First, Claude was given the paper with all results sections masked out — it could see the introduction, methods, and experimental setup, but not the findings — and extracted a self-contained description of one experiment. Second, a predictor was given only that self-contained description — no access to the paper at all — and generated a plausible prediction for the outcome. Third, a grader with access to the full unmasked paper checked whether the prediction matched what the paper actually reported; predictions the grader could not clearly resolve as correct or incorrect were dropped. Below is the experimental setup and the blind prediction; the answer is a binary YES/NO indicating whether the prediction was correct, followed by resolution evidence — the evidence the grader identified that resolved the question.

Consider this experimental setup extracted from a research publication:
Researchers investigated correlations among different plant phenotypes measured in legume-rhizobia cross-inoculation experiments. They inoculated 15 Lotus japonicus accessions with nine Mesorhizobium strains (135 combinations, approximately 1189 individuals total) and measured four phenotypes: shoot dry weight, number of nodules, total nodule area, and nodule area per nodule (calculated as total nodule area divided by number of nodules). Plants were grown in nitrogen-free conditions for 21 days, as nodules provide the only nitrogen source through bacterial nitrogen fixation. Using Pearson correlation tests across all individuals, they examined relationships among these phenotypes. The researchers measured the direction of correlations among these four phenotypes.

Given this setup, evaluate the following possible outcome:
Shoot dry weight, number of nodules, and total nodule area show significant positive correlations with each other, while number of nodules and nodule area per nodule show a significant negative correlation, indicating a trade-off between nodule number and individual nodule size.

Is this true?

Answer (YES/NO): YES